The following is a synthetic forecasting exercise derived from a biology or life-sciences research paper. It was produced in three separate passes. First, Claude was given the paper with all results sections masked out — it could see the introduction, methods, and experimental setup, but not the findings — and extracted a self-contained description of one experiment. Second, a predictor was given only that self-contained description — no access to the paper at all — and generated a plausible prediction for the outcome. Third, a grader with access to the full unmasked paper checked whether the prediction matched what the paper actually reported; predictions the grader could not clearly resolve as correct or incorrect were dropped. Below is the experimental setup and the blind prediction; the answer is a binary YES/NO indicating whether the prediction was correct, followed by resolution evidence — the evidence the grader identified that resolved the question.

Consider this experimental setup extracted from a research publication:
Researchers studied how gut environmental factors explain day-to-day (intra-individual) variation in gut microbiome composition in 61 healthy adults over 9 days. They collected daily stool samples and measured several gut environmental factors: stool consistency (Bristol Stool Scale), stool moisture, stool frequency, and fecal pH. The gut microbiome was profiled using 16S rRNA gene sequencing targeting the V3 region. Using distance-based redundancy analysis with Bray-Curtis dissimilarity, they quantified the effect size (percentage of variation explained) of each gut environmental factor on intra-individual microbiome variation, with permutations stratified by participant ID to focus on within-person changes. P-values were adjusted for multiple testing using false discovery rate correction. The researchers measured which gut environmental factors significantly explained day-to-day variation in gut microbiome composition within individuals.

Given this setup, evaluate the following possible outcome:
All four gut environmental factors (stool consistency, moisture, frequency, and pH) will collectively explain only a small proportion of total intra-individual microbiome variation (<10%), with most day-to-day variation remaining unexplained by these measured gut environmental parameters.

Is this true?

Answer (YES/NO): YES